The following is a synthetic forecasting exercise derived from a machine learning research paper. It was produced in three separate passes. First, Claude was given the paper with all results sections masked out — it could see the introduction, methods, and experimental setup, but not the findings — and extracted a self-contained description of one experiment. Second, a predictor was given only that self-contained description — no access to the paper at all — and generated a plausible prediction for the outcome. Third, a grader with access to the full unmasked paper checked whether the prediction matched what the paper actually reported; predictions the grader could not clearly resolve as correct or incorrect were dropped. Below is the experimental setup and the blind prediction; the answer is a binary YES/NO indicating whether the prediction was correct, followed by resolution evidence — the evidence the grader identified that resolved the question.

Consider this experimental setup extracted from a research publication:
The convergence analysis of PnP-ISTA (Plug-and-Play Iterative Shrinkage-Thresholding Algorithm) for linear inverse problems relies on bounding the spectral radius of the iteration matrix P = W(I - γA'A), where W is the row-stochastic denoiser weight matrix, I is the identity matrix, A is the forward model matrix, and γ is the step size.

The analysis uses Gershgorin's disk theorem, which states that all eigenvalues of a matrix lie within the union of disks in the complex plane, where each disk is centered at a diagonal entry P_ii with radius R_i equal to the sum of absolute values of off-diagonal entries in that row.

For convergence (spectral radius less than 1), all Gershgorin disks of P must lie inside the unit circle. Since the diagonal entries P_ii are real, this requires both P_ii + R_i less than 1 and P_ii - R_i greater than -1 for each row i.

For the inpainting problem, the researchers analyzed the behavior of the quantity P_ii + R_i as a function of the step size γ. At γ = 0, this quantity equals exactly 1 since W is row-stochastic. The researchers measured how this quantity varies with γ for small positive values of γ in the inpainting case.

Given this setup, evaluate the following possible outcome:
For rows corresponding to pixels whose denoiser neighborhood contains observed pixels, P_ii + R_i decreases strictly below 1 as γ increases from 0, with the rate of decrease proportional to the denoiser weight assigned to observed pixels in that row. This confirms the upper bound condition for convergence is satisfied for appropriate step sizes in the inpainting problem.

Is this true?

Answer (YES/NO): YES